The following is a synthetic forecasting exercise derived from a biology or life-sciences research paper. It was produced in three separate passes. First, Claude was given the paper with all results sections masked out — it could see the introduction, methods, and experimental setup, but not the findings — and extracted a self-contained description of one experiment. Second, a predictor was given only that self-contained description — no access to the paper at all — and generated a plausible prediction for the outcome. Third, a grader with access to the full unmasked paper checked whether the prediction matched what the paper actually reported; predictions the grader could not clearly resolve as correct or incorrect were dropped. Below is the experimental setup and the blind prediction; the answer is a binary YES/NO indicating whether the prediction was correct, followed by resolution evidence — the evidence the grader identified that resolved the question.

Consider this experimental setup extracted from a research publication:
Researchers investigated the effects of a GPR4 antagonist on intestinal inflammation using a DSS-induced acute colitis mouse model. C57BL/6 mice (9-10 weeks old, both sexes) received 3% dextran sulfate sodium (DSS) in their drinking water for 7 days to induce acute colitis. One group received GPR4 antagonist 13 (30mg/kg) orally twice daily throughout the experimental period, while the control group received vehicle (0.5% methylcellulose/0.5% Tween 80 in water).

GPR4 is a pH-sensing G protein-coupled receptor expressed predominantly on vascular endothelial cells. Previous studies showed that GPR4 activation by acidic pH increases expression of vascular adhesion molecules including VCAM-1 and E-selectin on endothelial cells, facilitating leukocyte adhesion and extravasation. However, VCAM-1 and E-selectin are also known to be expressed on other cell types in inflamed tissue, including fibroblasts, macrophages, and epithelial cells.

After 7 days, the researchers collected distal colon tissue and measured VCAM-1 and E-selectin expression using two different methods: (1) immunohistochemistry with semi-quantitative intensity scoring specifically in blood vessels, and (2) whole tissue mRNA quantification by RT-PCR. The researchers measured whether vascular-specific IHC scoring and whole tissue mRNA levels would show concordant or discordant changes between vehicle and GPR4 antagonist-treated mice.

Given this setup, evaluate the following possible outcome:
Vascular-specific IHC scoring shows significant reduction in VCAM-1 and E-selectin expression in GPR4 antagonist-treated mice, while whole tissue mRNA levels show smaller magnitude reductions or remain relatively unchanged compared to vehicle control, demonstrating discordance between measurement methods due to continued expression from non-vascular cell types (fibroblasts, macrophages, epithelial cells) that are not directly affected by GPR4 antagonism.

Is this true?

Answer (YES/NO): YES